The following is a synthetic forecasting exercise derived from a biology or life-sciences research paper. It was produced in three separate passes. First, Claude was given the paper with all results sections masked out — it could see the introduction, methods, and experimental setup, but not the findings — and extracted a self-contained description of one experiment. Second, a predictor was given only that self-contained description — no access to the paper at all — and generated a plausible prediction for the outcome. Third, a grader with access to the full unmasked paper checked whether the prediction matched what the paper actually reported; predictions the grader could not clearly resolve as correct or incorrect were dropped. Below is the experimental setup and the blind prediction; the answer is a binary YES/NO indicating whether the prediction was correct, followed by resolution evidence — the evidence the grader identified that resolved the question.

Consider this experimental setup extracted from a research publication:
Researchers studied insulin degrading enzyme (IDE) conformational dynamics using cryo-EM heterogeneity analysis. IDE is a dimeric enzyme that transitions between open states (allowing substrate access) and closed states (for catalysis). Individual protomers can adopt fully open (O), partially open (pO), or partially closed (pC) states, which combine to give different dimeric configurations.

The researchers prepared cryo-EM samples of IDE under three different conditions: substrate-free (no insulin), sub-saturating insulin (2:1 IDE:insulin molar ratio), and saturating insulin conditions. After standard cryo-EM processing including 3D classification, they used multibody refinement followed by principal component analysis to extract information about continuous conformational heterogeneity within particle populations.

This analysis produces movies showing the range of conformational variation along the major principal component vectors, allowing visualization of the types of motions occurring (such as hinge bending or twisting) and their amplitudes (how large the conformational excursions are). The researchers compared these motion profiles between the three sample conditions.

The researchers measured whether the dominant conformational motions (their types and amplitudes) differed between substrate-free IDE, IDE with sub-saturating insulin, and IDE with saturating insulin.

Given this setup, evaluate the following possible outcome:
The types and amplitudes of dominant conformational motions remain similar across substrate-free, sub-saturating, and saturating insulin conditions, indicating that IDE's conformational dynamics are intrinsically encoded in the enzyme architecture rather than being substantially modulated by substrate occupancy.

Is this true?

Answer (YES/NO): YES